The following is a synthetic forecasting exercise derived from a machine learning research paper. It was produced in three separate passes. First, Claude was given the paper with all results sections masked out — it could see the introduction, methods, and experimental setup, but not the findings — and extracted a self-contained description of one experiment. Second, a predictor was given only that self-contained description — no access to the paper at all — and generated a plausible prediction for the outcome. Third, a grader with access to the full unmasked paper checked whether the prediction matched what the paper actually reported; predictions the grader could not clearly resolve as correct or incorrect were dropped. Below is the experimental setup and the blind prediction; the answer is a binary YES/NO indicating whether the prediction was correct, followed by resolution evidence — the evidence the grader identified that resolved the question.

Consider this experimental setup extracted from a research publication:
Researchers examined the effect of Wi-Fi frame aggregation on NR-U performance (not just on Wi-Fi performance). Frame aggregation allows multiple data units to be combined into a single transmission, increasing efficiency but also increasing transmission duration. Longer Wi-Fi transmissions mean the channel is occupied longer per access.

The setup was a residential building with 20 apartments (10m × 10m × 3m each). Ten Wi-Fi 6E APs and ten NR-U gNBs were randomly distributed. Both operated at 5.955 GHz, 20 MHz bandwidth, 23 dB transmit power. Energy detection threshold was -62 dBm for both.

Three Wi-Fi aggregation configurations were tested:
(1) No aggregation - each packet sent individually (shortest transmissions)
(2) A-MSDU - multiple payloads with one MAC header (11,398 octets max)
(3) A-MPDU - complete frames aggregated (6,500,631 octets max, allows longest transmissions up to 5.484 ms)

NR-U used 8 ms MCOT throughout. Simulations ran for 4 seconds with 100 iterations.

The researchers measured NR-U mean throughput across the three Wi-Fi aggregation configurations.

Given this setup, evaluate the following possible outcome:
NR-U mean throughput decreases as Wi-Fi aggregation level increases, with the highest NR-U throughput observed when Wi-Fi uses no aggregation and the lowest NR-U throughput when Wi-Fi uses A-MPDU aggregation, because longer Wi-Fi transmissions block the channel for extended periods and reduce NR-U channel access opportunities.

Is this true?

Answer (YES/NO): NO